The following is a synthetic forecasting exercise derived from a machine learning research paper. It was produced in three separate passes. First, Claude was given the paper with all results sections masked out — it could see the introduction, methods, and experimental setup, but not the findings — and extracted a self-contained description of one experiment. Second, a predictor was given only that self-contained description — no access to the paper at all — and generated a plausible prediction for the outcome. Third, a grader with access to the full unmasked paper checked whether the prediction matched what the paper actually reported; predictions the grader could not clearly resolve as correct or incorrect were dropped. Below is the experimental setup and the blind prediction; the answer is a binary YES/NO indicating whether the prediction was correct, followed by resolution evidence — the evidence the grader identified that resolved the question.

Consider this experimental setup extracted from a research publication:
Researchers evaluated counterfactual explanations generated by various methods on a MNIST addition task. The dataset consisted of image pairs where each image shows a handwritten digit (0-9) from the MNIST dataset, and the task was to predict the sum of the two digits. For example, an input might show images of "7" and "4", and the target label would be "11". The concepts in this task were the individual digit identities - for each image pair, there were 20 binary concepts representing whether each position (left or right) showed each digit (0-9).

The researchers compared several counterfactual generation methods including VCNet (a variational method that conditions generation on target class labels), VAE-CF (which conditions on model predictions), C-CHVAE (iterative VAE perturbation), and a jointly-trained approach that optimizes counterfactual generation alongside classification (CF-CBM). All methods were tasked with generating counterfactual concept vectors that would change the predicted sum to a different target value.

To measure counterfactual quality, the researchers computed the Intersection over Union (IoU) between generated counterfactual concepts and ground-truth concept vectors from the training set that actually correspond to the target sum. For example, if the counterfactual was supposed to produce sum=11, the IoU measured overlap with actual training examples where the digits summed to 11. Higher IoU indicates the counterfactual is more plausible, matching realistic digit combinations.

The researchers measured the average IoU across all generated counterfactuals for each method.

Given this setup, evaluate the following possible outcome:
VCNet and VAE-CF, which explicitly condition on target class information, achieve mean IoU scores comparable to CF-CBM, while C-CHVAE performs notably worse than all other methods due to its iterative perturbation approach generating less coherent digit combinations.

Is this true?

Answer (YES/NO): NO